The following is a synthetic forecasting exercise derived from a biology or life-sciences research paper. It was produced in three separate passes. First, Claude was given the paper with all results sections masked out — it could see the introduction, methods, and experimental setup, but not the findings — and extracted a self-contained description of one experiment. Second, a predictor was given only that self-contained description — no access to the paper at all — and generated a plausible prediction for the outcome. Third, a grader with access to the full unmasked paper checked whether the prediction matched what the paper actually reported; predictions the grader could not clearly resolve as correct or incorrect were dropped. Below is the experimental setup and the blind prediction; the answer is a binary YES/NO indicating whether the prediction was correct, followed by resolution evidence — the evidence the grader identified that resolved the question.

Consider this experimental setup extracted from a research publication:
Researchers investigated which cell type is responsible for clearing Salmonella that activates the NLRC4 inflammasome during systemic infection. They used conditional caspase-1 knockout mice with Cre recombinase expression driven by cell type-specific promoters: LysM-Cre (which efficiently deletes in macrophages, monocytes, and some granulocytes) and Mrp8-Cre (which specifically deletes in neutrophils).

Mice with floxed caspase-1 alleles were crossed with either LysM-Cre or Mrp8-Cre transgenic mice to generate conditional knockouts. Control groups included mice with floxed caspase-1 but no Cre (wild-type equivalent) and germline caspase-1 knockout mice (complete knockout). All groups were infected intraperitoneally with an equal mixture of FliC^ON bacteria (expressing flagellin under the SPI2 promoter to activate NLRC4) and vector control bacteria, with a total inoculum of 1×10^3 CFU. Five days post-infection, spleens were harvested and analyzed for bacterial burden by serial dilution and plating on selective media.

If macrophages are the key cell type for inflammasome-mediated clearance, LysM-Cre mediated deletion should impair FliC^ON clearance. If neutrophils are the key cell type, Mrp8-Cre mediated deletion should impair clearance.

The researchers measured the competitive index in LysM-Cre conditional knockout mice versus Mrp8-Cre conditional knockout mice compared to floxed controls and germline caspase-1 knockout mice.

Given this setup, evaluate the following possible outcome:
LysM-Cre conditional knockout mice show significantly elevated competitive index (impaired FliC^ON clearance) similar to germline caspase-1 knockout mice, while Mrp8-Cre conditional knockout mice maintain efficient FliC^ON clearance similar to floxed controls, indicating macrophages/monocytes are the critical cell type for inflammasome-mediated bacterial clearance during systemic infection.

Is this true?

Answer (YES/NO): YES